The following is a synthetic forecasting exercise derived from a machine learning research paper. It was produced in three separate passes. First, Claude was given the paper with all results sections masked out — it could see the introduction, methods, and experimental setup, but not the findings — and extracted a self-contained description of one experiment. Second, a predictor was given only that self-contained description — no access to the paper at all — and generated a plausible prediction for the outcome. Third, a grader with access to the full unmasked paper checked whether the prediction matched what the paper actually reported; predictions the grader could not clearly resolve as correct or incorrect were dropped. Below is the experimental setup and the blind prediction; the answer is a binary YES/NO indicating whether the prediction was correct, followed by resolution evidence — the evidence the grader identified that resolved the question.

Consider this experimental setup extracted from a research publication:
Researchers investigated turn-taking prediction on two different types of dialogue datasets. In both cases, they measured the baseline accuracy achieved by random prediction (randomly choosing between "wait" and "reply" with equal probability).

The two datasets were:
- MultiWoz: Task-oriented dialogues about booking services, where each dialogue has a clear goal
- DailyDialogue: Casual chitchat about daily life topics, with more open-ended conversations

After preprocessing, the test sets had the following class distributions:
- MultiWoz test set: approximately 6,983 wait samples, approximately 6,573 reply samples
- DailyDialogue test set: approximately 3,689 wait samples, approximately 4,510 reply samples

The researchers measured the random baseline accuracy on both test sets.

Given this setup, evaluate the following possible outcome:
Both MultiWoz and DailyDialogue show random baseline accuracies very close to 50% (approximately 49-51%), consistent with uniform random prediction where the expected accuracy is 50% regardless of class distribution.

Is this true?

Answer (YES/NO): NO